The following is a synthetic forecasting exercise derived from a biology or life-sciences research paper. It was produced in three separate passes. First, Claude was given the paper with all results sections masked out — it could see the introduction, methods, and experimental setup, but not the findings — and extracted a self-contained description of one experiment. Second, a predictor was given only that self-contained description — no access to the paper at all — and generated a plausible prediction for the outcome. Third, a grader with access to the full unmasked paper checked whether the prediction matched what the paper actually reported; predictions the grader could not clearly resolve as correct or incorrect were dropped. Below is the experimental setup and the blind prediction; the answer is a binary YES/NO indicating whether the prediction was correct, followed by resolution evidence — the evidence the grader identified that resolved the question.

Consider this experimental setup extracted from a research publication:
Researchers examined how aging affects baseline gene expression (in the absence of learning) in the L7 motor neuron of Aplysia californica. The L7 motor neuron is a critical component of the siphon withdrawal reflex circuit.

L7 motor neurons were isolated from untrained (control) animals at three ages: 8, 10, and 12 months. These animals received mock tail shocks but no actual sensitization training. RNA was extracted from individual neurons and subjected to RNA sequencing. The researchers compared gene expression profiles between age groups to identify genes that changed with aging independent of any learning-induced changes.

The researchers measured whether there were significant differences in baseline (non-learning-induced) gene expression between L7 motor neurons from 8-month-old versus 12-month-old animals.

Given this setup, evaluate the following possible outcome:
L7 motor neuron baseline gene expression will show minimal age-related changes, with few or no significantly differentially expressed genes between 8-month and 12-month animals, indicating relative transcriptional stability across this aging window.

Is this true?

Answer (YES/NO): NO